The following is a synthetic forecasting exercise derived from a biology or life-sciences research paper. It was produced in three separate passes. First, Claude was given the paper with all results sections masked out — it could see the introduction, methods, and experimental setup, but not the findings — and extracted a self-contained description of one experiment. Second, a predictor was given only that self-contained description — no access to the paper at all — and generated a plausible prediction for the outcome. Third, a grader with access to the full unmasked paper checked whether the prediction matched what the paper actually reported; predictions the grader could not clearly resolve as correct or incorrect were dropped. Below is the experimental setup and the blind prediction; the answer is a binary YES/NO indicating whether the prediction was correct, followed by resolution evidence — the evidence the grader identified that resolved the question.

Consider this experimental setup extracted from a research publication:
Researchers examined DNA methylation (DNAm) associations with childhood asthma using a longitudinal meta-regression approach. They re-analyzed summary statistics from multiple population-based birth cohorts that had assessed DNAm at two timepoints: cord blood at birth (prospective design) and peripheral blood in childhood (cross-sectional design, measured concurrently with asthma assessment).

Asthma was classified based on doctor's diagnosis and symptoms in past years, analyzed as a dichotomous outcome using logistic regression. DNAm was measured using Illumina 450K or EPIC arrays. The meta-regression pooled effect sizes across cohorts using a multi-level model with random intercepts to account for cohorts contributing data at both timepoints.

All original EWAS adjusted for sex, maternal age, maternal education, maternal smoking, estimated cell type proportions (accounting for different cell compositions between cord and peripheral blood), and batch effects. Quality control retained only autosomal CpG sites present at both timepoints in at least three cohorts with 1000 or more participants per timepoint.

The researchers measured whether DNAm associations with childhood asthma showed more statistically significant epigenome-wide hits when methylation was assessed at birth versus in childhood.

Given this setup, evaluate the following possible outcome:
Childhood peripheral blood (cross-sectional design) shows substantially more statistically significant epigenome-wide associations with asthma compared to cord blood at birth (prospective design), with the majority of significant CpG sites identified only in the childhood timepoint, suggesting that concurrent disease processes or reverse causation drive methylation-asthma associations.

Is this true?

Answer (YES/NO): YES